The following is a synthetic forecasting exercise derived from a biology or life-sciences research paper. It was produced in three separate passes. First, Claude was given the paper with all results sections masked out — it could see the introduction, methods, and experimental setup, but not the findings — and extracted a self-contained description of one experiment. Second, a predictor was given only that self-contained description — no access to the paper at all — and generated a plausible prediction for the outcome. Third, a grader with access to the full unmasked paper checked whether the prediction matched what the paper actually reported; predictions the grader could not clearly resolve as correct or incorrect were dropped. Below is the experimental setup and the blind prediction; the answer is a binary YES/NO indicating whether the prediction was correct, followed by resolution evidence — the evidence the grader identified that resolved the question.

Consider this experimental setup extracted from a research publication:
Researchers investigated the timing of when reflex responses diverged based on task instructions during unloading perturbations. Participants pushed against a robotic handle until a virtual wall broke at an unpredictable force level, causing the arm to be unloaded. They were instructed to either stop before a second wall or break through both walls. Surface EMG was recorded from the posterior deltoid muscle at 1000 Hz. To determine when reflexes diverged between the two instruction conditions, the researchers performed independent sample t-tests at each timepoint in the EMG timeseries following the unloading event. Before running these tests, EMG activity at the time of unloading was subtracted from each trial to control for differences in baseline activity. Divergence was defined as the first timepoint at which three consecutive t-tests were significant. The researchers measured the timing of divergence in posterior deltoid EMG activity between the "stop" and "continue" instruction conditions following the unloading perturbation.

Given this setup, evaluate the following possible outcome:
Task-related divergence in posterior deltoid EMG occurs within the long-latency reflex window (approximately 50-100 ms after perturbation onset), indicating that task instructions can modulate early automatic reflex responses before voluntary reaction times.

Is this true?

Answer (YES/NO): YES